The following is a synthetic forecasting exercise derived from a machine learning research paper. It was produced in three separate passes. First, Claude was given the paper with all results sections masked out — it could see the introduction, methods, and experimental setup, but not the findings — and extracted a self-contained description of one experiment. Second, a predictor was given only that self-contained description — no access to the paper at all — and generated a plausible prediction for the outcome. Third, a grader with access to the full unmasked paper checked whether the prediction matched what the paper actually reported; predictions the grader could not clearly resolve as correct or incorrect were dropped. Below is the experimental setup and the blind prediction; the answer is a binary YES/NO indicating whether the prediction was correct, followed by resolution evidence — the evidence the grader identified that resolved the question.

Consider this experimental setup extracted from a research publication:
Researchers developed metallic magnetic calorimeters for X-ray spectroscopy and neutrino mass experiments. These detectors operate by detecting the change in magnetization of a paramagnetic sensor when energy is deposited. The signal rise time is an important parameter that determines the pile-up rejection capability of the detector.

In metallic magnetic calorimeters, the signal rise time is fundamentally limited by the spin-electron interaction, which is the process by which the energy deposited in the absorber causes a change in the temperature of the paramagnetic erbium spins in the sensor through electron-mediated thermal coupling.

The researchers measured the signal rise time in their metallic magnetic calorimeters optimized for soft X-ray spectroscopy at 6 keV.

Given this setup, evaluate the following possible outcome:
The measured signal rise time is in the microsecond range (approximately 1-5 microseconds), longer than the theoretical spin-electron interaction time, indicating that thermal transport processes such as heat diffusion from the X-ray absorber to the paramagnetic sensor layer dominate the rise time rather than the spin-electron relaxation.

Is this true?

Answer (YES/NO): NO